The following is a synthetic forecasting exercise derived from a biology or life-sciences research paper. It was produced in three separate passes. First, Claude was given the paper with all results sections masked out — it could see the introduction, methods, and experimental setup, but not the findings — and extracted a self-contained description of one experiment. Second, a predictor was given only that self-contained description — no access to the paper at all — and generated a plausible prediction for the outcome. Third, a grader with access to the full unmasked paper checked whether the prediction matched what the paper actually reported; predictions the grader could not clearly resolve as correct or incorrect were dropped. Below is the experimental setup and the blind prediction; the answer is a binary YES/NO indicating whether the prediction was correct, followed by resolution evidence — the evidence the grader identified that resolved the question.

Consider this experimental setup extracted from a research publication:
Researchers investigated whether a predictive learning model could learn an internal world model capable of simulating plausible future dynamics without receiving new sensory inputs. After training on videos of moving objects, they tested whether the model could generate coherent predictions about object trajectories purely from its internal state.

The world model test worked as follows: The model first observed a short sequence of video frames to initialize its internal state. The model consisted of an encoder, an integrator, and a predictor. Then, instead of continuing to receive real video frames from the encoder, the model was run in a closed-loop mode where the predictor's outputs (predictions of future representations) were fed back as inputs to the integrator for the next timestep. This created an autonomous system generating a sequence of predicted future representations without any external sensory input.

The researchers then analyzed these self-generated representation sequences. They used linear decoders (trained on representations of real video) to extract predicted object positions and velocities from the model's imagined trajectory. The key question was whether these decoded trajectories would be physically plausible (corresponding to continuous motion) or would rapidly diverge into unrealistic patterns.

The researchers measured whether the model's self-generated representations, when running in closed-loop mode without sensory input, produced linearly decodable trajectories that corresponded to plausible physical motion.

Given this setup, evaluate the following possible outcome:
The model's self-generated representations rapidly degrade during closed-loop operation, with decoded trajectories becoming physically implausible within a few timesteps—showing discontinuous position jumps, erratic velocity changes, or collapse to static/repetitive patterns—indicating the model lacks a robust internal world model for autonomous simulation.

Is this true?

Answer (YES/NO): NO